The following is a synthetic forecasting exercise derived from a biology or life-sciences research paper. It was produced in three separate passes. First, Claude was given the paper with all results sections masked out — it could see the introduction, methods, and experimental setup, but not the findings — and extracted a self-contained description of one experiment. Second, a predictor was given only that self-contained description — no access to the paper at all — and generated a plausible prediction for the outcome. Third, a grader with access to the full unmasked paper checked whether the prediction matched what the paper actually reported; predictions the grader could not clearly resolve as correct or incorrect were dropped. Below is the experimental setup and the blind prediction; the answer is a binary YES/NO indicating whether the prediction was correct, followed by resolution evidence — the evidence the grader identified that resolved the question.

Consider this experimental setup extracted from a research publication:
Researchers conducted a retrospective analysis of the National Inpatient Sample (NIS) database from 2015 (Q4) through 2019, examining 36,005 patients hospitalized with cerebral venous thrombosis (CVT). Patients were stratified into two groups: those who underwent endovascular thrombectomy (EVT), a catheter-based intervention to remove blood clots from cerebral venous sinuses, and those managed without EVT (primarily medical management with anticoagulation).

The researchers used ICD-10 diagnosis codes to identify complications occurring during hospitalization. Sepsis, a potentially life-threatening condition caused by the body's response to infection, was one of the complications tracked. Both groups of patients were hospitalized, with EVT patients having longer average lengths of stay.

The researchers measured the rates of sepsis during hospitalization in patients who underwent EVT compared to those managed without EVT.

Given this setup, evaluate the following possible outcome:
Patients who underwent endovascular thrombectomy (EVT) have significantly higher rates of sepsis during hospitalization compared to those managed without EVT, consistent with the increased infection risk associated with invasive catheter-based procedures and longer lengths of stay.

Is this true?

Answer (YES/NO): NO